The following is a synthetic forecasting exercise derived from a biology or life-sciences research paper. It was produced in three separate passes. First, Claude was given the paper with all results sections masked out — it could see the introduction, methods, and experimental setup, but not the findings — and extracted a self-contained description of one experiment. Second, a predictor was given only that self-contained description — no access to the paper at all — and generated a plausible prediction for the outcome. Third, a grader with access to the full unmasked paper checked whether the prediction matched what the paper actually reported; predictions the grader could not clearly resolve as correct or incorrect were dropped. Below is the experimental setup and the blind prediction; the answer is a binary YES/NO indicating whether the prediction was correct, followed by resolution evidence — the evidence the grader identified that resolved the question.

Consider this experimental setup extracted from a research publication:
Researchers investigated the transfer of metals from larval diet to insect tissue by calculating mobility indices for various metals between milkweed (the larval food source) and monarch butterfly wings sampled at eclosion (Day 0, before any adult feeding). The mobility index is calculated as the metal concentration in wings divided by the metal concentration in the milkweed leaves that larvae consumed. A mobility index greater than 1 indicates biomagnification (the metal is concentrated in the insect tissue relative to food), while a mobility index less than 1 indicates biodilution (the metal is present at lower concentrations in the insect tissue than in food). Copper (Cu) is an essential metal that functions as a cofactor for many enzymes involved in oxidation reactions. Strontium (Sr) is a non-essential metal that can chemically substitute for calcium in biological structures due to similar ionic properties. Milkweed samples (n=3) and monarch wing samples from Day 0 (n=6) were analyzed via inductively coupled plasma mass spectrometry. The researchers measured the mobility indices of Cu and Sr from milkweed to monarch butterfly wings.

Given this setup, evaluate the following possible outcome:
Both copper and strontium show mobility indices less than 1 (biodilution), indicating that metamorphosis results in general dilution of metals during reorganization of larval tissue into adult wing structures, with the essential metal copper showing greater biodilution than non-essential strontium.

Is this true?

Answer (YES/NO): NO